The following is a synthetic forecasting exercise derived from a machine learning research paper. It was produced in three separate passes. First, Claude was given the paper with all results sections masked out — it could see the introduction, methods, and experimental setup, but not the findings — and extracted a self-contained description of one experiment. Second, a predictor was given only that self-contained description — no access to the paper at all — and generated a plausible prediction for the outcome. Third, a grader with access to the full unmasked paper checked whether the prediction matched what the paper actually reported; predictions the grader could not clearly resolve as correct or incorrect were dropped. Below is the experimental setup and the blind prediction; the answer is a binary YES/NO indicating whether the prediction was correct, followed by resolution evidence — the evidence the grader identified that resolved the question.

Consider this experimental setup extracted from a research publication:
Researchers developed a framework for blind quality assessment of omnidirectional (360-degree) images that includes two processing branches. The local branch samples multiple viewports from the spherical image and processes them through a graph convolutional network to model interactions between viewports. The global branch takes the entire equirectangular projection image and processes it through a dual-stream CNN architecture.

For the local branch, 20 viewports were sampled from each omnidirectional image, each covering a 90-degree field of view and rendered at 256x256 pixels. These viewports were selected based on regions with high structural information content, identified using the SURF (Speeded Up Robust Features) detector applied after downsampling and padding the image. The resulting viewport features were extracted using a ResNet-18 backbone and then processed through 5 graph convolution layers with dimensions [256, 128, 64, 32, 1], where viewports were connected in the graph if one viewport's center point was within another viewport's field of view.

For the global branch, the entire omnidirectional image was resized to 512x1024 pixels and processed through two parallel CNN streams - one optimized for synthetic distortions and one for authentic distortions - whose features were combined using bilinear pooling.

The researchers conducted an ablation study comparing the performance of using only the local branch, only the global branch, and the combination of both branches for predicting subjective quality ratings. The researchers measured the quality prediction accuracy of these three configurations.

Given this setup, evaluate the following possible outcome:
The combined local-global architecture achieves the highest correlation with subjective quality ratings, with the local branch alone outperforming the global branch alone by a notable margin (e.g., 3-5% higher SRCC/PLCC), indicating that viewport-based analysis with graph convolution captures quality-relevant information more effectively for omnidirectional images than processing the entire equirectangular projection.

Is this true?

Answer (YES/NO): NO